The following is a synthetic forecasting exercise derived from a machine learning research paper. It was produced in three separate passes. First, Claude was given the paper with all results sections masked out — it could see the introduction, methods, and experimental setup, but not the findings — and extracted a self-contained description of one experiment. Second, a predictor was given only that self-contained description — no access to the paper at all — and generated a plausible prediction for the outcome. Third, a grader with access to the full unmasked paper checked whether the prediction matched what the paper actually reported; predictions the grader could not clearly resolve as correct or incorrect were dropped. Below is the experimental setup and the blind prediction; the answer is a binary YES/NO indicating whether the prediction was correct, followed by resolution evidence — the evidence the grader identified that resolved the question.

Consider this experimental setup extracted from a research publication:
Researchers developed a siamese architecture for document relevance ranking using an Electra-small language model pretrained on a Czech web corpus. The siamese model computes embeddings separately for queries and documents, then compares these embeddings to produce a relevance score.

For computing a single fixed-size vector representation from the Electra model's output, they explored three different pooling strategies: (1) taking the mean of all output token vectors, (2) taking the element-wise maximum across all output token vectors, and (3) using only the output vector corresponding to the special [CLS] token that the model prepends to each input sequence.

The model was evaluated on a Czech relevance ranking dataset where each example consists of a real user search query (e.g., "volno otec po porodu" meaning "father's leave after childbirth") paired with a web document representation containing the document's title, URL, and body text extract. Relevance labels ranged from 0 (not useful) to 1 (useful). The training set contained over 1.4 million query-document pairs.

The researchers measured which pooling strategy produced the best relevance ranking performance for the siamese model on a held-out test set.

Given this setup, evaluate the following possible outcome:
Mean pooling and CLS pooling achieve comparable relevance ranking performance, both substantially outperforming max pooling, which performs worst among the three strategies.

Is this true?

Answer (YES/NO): NO